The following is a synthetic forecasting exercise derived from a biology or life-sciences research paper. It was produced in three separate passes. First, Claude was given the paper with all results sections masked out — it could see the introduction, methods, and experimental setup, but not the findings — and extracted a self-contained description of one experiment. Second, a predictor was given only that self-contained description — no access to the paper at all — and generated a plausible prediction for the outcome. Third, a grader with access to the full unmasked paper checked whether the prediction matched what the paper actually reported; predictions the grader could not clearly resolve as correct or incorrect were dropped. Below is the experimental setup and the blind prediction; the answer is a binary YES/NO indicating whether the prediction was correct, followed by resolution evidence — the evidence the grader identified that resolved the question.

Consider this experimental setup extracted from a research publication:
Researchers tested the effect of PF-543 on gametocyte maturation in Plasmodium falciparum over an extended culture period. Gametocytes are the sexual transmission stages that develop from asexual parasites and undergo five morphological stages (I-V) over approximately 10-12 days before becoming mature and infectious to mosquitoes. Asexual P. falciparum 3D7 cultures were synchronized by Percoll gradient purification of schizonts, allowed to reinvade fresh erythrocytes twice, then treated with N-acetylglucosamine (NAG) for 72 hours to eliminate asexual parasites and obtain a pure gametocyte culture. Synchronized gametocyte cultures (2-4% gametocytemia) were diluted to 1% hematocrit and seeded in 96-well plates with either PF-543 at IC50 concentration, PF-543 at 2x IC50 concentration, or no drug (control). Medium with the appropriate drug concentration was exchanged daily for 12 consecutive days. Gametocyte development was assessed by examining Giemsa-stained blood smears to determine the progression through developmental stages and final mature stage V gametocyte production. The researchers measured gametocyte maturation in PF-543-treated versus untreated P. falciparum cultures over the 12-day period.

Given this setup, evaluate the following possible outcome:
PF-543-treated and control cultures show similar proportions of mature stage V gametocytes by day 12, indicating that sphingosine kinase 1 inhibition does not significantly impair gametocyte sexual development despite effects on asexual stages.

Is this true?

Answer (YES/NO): NO